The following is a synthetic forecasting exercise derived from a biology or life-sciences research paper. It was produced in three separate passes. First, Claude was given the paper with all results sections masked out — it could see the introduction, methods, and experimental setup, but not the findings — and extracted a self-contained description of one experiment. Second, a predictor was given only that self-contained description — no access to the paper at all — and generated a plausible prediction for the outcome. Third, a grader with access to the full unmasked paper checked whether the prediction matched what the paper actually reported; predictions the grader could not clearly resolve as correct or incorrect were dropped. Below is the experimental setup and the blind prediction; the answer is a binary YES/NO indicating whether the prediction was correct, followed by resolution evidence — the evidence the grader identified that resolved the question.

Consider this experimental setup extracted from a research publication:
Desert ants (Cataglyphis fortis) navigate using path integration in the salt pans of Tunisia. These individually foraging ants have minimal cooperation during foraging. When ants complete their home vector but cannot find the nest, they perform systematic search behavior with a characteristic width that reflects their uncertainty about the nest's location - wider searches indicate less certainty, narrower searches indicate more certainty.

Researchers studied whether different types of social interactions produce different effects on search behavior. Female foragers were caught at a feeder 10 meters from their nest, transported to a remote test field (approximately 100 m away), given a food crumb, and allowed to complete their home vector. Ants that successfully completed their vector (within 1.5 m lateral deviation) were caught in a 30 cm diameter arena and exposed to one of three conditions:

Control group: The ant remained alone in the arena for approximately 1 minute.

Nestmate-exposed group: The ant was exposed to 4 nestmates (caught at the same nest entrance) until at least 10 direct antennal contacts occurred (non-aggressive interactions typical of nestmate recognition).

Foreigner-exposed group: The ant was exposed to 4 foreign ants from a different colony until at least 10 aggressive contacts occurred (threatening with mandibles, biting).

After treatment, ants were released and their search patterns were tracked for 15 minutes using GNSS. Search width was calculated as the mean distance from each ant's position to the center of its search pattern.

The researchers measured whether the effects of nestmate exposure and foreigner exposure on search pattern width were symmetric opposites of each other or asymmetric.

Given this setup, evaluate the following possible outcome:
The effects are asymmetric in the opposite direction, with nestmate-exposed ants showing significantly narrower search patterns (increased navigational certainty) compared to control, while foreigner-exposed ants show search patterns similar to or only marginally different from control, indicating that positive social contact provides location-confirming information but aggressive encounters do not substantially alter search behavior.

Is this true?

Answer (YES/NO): NO